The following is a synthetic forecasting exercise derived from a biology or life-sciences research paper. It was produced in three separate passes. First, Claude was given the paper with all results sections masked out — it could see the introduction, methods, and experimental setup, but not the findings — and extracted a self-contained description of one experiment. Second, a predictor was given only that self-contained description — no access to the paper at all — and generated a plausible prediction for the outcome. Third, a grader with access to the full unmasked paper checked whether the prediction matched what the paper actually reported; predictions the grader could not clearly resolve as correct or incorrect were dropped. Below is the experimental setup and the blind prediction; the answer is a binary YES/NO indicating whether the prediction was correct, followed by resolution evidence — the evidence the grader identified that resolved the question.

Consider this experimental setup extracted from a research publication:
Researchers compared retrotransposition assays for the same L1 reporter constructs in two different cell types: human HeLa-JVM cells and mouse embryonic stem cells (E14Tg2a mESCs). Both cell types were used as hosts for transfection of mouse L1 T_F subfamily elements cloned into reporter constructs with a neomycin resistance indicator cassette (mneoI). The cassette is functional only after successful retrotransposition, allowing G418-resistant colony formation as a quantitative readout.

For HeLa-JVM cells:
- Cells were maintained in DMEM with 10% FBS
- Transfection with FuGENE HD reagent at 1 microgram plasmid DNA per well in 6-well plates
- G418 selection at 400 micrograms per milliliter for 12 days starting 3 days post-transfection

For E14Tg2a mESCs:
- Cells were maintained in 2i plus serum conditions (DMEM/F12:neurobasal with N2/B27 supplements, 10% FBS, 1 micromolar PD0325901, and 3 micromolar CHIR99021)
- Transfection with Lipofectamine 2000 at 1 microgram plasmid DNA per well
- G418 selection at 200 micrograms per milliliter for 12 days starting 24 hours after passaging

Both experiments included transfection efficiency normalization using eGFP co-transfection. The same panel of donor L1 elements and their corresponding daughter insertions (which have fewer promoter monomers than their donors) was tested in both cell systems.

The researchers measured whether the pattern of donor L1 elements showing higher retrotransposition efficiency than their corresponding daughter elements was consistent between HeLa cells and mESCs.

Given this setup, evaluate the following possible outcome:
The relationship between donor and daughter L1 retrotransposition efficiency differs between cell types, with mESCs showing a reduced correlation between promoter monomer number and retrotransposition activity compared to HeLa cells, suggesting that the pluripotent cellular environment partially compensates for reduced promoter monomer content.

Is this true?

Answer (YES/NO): NO